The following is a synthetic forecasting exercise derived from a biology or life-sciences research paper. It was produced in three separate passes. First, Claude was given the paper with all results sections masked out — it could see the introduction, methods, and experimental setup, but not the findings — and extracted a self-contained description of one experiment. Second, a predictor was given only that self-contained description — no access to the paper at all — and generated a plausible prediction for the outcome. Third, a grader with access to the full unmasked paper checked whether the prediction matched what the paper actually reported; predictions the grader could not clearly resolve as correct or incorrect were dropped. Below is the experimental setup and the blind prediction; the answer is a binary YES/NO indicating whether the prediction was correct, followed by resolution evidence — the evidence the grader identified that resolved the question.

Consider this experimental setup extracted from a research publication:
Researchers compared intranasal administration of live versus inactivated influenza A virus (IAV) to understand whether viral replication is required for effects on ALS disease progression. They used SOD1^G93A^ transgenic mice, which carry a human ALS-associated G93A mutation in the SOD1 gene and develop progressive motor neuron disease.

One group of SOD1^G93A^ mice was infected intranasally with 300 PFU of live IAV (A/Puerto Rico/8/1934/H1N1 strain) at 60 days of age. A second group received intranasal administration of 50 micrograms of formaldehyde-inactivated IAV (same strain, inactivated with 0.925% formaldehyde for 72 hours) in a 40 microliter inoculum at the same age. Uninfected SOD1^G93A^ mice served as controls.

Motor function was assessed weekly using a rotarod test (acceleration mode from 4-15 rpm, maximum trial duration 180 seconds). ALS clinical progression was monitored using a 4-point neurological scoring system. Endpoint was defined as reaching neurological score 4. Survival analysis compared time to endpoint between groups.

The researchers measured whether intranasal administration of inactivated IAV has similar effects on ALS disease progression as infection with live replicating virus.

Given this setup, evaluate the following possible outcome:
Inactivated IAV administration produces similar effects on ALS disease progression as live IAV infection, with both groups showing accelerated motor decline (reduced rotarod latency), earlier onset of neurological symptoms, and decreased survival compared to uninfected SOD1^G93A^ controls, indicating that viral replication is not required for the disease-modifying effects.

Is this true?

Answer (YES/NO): NO